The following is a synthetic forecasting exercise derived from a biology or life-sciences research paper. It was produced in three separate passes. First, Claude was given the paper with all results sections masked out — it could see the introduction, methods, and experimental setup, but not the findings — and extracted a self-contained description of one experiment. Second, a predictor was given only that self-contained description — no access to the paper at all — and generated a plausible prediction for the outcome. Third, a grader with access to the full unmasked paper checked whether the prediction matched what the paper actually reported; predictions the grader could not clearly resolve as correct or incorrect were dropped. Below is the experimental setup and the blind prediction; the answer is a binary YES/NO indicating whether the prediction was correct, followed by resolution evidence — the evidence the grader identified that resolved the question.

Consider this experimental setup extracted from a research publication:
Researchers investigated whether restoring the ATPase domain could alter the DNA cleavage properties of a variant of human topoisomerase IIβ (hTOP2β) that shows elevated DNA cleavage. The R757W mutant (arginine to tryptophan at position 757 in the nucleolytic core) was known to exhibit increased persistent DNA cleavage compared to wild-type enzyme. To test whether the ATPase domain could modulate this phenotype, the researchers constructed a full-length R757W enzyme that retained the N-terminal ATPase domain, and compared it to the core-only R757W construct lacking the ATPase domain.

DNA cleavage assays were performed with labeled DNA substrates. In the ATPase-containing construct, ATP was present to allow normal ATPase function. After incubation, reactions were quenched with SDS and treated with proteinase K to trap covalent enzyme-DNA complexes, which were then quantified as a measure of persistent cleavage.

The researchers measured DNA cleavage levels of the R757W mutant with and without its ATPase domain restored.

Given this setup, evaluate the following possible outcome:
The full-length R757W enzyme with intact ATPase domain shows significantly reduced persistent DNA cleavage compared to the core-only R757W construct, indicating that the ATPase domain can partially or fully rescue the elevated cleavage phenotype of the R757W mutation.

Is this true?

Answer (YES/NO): YES